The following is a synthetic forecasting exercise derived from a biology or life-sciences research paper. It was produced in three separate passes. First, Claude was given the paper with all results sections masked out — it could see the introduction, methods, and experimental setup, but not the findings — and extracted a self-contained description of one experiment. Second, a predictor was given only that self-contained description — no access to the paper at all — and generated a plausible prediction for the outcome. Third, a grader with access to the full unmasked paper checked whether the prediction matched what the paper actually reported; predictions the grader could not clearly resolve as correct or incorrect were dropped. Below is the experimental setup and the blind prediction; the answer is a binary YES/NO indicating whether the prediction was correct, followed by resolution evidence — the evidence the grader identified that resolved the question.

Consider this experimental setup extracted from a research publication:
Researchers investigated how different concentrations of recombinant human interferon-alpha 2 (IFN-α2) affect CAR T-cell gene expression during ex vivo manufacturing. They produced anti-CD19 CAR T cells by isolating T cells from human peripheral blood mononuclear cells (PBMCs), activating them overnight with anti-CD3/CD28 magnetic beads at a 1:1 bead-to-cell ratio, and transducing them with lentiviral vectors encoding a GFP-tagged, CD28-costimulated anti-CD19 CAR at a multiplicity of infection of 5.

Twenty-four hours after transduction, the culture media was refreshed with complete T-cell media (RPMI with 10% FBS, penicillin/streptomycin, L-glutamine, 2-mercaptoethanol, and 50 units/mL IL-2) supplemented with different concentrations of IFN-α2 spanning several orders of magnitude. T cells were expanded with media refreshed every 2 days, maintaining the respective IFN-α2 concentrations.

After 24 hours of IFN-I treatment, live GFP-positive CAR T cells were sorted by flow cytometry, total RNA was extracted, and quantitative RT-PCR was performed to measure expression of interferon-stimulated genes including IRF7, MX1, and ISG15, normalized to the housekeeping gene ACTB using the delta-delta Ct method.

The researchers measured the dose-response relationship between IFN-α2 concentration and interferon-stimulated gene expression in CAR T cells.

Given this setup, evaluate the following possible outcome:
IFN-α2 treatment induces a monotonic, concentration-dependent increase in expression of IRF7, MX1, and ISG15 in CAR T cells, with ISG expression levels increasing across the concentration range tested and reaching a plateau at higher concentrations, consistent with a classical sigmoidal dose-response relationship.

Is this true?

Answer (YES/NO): YES